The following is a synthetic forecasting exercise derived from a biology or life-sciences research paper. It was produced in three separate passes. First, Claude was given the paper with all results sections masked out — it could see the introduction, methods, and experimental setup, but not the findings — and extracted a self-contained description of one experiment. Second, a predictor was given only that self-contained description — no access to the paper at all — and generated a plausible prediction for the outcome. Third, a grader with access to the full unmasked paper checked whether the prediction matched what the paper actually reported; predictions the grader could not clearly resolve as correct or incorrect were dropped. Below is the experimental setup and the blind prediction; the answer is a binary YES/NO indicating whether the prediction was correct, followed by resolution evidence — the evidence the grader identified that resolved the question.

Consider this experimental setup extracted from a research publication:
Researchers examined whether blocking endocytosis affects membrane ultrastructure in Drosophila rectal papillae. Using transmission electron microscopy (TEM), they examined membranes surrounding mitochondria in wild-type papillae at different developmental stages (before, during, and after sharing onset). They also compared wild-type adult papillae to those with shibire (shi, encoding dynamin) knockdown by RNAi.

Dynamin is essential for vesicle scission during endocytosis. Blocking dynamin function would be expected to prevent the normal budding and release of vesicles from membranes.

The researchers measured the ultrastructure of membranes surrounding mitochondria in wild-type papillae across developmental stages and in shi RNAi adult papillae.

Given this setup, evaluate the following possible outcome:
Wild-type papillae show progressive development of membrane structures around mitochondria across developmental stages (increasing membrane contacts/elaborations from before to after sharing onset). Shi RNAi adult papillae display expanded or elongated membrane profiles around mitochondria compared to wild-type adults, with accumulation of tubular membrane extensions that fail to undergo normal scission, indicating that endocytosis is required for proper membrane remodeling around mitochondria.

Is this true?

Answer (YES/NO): NO